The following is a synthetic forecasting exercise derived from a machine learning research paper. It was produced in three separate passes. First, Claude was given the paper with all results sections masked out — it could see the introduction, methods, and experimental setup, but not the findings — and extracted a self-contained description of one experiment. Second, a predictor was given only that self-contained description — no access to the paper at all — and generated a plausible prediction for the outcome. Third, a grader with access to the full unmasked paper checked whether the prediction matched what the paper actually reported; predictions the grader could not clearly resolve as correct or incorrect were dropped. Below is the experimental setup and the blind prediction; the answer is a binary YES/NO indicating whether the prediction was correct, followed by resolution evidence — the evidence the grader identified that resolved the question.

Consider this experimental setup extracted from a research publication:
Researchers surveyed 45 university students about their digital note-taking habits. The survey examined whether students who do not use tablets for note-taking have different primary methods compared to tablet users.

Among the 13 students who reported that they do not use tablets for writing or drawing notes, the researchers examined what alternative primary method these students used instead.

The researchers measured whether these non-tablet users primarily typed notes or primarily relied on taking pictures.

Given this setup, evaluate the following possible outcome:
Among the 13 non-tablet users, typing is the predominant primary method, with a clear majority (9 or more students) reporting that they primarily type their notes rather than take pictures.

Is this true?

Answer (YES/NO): YES